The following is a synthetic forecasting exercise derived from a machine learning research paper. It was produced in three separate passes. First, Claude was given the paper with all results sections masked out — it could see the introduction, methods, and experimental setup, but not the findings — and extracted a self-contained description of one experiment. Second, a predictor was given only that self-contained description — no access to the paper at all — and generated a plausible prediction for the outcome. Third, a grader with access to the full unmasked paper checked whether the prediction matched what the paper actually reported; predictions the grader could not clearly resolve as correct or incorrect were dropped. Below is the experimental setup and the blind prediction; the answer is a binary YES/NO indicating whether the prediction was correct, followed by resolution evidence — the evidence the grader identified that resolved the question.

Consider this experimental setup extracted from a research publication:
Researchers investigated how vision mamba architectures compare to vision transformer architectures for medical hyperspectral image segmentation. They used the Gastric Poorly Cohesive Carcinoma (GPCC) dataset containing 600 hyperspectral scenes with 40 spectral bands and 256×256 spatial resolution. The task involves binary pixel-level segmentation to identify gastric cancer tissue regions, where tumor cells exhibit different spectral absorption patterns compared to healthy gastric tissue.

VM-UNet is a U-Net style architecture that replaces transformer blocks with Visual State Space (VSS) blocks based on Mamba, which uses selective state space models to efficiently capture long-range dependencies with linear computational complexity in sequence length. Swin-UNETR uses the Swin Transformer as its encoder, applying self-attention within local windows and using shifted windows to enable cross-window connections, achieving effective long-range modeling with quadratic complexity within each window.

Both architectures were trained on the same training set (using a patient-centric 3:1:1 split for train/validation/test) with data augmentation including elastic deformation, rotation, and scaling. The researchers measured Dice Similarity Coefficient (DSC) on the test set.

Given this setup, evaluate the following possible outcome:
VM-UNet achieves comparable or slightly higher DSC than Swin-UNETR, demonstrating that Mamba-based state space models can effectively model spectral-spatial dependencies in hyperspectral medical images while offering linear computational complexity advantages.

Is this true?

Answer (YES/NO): NO